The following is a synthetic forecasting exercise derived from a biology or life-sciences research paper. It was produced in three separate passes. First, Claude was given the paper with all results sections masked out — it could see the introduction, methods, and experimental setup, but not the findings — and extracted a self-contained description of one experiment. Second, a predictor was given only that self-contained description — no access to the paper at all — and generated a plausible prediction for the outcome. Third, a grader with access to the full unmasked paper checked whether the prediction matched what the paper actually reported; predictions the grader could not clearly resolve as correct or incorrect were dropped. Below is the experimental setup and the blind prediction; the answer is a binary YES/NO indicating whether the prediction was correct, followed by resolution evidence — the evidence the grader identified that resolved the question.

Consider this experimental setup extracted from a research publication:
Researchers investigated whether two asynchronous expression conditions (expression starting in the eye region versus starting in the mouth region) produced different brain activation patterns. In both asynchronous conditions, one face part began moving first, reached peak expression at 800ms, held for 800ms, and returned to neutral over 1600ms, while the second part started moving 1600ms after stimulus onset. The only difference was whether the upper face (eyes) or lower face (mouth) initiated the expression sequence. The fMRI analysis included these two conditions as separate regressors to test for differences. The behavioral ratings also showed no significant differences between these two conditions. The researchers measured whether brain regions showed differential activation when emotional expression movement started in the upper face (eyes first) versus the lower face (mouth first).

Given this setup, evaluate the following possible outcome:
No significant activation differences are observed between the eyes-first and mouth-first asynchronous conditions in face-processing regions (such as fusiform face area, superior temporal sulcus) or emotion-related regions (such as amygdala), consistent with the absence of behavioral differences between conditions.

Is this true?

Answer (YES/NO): YES